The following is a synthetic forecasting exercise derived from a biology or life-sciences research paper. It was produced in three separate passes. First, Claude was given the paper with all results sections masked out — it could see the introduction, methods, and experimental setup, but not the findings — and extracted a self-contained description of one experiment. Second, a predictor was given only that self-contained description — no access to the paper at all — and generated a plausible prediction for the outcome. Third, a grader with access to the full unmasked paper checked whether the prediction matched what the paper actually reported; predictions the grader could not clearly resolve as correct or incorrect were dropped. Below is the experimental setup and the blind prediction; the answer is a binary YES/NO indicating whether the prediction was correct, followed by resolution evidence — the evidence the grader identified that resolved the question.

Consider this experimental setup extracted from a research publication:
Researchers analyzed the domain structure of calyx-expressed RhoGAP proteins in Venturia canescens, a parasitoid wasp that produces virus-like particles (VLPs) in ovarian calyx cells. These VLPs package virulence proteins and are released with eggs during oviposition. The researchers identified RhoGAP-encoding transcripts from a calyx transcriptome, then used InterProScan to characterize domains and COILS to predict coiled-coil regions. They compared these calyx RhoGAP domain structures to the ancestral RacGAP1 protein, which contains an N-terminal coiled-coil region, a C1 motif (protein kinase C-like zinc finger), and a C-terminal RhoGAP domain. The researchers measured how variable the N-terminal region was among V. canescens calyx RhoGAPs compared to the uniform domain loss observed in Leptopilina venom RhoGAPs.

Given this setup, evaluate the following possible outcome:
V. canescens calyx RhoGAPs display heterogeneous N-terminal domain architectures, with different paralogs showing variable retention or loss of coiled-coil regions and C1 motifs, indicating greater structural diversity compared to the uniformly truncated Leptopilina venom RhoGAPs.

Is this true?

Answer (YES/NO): YES